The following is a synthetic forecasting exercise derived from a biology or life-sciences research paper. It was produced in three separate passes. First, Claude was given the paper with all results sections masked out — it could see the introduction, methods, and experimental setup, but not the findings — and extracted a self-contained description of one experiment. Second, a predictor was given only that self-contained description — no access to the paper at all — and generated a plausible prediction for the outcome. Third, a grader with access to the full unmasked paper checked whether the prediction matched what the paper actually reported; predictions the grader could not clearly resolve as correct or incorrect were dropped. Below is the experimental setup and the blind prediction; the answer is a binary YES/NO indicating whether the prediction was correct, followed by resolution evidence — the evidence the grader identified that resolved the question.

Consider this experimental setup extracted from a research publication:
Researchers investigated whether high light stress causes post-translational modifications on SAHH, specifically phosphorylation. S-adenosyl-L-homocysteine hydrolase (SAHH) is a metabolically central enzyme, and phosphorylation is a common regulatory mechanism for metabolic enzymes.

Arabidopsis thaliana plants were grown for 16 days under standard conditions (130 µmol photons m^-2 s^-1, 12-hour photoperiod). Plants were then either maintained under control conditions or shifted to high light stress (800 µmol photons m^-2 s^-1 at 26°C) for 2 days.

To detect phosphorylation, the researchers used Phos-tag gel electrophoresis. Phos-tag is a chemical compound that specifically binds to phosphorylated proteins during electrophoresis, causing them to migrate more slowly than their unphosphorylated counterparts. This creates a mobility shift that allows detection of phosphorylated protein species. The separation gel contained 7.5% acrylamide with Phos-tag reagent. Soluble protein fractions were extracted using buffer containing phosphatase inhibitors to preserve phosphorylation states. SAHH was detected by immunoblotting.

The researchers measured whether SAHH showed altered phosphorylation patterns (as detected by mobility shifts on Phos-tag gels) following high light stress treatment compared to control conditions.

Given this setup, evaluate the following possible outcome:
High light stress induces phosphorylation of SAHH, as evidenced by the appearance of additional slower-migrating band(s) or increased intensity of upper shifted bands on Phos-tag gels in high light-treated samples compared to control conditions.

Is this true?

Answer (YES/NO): NO